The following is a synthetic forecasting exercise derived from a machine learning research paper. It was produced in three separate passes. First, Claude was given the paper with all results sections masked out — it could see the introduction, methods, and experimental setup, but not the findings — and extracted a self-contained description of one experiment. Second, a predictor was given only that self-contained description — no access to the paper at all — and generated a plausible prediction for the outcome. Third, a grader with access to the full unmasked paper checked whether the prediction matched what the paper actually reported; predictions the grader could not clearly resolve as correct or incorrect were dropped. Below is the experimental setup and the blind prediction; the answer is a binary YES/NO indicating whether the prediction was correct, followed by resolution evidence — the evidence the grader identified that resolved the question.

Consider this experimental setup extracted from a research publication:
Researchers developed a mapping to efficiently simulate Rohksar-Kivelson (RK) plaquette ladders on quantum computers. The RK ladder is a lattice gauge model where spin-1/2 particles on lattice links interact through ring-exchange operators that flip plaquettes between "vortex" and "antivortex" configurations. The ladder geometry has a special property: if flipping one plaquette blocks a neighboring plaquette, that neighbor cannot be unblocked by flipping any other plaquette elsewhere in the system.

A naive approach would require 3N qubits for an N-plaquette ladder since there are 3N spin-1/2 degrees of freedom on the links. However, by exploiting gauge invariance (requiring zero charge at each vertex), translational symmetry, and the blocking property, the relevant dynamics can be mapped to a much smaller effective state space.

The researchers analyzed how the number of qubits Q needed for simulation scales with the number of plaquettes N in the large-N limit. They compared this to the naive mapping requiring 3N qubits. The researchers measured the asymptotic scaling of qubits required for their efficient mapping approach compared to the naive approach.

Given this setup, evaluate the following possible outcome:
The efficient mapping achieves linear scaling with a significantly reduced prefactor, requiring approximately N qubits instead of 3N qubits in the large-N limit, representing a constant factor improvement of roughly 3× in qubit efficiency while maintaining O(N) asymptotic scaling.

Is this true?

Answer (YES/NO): NO